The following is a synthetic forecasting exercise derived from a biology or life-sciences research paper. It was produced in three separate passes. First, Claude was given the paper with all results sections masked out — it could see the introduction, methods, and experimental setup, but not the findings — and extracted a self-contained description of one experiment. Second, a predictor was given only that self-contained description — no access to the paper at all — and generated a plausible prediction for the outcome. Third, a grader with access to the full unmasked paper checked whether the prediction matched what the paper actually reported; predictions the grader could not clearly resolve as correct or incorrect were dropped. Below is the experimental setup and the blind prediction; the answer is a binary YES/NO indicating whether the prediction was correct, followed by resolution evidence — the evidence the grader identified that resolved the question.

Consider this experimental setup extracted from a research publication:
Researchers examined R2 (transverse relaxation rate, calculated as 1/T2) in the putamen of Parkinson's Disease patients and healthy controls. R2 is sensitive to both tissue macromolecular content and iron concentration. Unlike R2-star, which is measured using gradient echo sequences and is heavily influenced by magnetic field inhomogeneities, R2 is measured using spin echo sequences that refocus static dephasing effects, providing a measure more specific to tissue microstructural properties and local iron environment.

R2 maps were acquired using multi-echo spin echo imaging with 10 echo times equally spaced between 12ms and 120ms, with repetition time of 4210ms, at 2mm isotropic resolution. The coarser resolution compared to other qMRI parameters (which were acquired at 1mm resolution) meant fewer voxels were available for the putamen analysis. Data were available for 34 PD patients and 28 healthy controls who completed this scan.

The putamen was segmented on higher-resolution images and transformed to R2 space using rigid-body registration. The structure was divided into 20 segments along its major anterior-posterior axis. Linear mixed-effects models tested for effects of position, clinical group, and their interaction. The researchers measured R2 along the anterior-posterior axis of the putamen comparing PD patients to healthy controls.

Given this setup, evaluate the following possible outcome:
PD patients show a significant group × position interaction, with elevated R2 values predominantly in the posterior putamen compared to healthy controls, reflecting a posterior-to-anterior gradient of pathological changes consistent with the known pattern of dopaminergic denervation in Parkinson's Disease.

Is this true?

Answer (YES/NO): NO